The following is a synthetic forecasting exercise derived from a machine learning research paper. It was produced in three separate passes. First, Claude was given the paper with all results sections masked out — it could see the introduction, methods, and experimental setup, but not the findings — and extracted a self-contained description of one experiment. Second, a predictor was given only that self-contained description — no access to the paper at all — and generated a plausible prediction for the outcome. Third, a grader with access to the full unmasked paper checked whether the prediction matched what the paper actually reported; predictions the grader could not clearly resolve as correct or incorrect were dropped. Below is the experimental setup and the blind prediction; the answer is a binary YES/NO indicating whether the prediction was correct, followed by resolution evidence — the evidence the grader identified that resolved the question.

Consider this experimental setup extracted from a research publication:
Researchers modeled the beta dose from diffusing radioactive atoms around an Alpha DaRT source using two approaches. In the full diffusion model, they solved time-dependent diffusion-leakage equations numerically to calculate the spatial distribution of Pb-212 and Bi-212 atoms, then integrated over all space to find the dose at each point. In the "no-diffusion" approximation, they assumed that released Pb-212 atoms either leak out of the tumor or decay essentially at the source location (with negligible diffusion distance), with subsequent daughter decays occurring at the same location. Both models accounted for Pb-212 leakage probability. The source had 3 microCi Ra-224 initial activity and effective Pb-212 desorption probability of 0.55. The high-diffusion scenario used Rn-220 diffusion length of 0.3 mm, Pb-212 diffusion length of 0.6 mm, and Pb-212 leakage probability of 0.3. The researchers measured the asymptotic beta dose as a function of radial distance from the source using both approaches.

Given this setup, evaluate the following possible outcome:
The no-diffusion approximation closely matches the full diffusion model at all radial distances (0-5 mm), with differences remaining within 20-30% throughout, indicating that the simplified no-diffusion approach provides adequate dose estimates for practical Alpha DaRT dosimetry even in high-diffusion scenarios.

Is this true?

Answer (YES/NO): YES